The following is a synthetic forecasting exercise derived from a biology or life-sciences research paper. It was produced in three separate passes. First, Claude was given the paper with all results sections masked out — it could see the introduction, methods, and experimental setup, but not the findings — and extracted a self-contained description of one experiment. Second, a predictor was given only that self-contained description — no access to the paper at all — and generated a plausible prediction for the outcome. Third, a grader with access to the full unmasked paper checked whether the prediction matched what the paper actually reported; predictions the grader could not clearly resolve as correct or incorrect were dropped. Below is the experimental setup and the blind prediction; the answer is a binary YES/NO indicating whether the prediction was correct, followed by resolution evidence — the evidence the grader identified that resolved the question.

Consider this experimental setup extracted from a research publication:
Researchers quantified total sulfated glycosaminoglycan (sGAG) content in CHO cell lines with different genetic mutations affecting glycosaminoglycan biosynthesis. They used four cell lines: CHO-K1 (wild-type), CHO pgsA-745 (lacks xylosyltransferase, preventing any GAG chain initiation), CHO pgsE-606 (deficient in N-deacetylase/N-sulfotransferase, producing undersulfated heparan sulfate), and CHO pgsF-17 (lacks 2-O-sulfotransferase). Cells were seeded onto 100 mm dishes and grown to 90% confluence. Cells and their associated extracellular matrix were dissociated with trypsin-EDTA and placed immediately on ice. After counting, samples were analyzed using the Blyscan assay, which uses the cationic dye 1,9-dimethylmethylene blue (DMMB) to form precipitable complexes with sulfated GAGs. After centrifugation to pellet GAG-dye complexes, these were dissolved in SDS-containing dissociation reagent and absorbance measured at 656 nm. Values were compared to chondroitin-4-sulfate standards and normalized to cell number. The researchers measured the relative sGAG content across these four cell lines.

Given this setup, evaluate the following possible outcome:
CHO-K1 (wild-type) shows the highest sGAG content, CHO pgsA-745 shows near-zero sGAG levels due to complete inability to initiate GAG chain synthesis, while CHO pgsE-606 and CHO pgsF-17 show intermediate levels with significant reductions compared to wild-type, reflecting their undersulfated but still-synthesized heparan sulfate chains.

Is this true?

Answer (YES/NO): NO